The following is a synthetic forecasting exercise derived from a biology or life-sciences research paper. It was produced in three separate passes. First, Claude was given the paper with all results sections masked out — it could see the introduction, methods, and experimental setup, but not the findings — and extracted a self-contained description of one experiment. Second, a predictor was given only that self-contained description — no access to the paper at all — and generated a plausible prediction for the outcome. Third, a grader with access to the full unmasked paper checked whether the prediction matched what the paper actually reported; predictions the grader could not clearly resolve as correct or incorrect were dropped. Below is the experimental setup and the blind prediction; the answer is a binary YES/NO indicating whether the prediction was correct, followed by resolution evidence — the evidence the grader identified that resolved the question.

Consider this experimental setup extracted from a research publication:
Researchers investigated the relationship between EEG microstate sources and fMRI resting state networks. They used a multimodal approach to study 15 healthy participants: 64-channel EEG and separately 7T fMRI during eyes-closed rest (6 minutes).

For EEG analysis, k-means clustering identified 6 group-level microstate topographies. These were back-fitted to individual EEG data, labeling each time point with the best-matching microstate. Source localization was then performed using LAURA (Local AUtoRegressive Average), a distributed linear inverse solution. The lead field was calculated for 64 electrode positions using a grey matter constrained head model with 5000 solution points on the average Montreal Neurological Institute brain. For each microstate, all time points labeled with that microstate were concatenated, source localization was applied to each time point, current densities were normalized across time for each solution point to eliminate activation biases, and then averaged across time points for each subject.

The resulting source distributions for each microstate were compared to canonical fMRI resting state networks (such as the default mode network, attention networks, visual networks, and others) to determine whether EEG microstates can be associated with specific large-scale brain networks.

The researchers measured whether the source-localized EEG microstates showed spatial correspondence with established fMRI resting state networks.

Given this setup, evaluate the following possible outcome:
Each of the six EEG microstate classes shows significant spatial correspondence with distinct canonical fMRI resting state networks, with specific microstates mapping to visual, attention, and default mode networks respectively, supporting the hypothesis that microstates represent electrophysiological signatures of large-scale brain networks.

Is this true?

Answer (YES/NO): NO